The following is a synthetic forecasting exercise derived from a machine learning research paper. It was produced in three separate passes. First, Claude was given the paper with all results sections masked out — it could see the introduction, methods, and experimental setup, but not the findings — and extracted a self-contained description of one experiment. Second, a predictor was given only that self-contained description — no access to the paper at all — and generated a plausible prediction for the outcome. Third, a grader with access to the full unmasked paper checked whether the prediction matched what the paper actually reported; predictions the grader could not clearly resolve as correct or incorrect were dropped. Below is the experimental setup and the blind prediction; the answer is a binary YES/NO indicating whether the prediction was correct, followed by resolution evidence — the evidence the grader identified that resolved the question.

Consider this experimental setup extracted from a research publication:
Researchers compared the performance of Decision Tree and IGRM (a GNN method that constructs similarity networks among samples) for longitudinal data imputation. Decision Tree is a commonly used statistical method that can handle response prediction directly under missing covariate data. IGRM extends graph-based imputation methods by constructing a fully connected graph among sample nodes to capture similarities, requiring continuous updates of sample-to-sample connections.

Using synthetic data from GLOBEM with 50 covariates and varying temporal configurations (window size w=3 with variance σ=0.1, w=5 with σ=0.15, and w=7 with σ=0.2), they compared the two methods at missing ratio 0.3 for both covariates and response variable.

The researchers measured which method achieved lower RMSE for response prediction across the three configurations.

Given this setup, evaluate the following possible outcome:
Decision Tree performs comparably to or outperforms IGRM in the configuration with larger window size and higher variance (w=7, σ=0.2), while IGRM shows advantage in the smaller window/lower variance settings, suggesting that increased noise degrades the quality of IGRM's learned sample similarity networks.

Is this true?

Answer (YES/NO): NO